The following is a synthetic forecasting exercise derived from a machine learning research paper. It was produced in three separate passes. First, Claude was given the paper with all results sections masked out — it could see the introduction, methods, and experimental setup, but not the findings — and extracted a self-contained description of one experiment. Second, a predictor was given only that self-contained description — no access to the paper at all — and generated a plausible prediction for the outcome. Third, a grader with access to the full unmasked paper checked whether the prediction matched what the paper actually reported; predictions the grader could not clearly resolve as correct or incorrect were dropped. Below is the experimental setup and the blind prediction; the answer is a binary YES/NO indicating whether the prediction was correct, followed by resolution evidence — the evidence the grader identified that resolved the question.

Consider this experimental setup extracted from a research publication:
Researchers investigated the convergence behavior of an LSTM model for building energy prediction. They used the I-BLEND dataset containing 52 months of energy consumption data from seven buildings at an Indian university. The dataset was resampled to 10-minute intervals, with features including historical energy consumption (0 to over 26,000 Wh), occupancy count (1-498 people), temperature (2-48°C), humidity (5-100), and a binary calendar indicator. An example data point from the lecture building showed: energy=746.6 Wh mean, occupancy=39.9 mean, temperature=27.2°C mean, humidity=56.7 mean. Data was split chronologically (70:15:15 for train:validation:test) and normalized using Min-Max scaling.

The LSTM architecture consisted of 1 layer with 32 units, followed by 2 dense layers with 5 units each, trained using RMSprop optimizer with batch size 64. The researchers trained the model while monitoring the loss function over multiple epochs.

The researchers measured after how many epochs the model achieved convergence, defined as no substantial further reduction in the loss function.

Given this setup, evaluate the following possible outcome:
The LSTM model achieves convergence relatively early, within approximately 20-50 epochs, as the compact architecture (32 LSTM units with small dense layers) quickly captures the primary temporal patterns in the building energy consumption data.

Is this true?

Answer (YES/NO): NO